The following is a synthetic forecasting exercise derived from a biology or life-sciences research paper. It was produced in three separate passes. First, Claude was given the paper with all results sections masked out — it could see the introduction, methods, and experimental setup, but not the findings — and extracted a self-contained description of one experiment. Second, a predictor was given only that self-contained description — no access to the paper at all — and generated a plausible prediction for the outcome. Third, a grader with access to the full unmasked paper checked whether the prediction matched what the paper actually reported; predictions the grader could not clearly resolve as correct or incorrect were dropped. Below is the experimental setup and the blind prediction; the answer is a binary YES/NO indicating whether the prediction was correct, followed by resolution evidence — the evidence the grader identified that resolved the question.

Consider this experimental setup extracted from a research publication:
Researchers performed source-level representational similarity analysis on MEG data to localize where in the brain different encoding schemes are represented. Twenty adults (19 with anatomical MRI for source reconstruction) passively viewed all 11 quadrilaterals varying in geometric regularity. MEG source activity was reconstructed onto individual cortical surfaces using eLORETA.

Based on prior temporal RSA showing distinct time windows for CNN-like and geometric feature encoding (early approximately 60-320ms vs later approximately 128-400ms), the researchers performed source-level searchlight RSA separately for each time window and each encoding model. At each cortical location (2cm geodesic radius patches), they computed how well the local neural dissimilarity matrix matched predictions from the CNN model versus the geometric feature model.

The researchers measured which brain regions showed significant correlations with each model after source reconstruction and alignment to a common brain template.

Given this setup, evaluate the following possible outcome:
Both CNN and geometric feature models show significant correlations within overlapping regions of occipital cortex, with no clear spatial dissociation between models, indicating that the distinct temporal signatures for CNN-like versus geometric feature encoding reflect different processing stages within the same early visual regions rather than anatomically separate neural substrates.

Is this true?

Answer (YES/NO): NO